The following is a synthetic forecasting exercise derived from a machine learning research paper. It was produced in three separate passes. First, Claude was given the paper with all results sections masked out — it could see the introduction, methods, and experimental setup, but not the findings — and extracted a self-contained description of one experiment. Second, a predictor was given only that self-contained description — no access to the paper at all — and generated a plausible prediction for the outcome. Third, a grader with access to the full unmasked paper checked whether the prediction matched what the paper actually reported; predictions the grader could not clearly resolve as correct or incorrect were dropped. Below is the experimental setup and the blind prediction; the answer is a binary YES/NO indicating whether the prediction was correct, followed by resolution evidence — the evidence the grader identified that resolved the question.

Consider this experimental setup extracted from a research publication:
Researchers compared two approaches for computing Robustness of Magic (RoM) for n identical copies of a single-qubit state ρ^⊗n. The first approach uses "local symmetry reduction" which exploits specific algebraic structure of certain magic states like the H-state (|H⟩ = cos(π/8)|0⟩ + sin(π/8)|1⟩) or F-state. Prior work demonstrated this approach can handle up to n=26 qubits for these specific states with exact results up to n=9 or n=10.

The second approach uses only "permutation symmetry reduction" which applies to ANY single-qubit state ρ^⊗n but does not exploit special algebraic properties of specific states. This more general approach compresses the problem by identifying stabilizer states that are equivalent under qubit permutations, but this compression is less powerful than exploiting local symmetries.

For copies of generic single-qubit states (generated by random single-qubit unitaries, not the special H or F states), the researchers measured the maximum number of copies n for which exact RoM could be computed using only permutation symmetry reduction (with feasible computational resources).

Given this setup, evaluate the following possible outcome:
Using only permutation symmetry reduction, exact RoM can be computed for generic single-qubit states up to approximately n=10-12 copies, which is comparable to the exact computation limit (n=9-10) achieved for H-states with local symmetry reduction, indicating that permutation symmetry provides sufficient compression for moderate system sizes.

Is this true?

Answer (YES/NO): NO